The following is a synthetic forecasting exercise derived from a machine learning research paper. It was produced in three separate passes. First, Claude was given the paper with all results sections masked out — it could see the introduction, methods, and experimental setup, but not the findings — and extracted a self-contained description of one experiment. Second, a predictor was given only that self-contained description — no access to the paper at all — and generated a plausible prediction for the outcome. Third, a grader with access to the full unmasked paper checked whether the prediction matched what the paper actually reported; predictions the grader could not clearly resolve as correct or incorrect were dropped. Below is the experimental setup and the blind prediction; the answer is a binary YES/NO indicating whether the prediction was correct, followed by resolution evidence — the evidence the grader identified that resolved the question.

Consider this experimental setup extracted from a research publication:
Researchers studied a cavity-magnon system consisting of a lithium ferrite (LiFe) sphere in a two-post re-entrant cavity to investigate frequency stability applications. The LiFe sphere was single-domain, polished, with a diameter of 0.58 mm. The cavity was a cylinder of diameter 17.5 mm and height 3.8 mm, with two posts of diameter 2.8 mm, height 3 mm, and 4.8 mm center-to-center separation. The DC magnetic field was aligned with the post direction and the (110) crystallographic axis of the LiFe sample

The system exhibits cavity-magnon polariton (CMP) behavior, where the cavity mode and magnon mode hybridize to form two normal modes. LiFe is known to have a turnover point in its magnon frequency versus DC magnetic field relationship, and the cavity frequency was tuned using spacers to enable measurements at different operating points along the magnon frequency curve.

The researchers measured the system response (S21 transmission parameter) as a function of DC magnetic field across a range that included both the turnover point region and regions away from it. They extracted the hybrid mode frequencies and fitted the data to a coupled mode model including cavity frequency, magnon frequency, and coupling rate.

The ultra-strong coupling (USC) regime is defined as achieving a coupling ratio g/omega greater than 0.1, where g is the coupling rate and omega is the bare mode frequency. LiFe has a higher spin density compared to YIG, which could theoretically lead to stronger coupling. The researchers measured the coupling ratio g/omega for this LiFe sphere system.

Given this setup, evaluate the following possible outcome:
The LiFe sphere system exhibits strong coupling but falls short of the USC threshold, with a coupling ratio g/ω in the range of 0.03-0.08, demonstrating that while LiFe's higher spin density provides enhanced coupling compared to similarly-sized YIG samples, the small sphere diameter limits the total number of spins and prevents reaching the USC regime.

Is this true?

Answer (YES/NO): YES